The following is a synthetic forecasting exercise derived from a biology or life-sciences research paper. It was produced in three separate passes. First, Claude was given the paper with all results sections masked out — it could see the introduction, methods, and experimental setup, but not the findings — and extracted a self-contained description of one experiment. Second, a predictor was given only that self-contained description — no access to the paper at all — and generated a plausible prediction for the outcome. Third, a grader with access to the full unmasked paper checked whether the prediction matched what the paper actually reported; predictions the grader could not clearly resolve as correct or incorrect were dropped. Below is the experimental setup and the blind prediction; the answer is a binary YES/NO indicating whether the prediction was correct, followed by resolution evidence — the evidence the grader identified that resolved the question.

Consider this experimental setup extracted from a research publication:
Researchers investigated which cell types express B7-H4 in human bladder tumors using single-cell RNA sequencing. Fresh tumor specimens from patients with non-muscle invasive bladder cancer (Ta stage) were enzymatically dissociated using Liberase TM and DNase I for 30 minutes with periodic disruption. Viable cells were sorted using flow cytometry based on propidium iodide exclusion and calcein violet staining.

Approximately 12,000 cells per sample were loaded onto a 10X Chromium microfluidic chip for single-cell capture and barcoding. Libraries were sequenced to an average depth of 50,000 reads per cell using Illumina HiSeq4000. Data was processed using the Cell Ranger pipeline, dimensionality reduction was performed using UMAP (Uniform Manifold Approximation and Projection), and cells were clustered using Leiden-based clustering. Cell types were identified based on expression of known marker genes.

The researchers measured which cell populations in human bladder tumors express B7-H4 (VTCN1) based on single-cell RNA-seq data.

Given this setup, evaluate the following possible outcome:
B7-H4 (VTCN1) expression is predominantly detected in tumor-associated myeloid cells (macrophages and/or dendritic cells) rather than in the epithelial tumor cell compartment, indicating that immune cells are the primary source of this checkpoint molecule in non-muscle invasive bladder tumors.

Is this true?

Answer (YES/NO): NO